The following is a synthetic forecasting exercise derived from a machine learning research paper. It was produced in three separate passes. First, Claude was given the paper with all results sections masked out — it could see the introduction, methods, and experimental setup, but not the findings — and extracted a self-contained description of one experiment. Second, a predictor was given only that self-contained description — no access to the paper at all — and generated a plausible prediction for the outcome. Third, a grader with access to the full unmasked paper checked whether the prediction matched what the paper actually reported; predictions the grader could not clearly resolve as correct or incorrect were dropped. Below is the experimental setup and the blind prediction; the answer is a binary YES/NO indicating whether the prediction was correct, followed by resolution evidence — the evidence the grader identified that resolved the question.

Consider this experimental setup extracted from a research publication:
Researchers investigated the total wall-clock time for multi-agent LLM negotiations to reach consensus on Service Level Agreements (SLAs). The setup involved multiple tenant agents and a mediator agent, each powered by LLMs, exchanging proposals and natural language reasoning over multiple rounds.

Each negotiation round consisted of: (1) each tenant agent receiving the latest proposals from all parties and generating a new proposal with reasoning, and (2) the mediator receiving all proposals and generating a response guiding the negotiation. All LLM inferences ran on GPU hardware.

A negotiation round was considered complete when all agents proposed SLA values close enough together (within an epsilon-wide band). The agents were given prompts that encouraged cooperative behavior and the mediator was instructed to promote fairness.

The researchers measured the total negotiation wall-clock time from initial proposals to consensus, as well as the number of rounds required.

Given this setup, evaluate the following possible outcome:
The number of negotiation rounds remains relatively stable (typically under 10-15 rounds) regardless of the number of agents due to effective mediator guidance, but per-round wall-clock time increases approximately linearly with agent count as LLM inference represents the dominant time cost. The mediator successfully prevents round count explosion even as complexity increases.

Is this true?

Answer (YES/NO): NO